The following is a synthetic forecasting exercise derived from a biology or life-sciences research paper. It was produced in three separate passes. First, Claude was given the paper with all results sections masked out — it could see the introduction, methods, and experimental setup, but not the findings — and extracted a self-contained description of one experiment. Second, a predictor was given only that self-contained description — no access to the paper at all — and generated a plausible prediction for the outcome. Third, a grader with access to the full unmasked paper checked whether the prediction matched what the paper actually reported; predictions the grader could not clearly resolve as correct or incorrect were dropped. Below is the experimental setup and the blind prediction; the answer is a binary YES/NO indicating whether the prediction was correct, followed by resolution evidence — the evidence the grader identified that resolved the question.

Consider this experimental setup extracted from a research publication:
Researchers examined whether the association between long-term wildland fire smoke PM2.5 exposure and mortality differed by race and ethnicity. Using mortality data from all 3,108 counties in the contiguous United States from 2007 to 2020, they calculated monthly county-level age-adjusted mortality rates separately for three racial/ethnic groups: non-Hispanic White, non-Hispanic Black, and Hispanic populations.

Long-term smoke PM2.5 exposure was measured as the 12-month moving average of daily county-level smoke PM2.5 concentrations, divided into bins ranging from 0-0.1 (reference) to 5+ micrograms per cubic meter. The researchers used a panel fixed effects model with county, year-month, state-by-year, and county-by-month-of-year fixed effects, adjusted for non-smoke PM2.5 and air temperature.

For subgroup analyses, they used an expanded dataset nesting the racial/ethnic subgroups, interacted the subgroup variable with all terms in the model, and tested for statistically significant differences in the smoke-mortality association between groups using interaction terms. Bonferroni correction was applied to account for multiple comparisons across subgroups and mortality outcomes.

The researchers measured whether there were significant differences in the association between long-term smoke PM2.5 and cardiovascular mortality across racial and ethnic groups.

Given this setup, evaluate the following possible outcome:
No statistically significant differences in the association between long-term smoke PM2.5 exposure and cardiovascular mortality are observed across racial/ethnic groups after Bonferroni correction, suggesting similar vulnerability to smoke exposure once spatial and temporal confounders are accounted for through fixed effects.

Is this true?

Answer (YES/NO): YES